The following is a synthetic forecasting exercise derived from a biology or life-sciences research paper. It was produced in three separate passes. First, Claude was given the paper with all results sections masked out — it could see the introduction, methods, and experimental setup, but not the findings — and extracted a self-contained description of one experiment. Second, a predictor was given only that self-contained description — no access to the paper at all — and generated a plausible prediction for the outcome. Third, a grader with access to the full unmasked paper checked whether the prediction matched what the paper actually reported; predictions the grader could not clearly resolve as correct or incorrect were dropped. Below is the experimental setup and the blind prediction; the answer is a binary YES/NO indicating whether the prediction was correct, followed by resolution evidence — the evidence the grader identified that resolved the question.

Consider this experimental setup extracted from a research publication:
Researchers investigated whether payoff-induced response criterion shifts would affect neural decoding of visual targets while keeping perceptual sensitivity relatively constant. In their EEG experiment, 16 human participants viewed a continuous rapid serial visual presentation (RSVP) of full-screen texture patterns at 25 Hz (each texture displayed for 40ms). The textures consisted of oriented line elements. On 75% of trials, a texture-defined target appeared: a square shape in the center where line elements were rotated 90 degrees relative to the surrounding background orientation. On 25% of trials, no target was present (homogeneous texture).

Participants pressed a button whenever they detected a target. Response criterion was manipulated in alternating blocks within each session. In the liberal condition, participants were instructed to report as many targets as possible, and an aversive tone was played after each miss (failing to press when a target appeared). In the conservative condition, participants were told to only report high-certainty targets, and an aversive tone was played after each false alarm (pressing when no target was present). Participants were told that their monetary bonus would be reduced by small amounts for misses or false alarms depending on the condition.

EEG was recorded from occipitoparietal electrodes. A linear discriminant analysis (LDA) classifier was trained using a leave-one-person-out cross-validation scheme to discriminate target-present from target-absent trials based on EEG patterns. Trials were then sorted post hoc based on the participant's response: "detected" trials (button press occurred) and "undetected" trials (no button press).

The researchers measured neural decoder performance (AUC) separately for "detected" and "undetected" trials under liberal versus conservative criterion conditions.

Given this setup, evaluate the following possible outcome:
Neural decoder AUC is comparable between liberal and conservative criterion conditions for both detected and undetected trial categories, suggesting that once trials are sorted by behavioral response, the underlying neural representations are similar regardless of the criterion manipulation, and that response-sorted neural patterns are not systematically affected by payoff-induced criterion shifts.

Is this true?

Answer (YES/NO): NO